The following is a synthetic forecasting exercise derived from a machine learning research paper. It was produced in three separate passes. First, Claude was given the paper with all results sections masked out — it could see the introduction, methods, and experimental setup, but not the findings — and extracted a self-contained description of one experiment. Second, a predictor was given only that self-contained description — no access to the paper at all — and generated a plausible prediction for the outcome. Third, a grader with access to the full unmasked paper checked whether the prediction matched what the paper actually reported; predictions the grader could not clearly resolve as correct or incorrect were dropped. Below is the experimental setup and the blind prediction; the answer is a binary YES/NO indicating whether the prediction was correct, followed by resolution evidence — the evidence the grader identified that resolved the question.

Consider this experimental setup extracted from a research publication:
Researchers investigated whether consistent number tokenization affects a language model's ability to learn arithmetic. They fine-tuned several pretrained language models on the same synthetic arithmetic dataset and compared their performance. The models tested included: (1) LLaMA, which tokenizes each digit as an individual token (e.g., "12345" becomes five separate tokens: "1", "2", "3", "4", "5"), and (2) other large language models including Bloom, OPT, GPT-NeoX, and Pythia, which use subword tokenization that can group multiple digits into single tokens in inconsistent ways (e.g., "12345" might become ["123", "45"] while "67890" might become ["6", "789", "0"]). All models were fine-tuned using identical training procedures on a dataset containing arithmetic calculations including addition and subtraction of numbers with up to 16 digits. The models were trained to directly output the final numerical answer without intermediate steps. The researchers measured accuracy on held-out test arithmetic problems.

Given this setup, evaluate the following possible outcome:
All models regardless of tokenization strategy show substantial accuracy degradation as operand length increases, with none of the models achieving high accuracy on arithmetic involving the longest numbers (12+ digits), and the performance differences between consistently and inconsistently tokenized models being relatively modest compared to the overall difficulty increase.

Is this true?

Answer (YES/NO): NO